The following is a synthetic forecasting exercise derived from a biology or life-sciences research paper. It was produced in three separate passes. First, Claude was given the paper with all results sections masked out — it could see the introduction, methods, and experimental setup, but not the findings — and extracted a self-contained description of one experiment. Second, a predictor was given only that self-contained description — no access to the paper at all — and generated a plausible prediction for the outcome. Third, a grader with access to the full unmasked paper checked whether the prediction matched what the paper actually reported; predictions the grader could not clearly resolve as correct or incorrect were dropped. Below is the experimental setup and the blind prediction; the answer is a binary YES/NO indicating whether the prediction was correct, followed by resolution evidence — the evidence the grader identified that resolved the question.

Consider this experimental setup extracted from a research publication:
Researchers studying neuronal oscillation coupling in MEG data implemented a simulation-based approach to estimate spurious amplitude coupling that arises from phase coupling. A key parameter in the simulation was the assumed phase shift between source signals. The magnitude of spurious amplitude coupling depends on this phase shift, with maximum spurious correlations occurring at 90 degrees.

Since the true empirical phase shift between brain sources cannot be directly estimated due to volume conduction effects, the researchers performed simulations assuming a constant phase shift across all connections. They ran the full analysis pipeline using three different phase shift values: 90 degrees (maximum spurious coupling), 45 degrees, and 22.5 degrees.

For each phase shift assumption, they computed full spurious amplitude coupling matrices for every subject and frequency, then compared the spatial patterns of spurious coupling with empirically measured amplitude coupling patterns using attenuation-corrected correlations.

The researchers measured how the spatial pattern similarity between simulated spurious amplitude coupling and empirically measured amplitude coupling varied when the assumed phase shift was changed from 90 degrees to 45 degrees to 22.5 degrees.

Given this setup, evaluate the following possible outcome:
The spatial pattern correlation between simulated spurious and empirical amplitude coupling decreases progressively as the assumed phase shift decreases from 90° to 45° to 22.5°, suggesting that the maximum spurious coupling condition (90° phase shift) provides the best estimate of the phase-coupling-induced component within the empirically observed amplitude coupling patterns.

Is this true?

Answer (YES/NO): NO